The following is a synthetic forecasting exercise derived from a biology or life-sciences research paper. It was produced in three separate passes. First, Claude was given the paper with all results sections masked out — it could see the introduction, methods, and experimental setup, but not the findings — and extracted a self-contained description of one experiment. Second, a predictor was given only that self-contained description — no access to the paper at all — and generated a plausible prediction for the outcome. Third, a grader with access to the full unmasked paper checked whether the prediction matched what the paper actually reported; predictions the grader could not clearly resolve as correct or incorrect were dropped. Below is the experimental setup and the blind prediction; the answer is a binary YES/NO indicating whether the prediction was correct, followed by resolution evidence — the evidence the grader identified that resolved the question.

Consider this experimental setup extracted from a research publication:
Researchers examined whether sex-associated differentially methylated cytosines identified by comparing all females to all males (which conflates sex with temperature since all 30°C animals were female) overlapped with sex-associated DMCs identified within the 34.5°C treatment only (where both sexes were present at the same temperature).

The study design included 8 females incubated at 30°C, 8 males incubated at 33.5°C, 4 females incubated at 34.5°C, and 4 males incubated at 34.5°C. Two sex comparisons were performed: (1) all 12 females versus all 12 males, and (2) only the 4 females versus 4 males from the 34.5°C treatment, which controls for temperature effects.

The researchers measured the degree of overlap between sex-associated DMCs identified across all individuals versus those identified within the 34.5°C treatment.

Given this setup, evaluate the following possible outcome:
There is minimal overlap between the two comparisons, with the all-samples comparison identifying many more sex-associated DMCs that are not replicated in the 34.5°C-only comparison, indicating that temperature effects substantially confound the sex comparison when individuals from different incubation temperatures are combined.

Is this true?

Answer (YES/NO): NO